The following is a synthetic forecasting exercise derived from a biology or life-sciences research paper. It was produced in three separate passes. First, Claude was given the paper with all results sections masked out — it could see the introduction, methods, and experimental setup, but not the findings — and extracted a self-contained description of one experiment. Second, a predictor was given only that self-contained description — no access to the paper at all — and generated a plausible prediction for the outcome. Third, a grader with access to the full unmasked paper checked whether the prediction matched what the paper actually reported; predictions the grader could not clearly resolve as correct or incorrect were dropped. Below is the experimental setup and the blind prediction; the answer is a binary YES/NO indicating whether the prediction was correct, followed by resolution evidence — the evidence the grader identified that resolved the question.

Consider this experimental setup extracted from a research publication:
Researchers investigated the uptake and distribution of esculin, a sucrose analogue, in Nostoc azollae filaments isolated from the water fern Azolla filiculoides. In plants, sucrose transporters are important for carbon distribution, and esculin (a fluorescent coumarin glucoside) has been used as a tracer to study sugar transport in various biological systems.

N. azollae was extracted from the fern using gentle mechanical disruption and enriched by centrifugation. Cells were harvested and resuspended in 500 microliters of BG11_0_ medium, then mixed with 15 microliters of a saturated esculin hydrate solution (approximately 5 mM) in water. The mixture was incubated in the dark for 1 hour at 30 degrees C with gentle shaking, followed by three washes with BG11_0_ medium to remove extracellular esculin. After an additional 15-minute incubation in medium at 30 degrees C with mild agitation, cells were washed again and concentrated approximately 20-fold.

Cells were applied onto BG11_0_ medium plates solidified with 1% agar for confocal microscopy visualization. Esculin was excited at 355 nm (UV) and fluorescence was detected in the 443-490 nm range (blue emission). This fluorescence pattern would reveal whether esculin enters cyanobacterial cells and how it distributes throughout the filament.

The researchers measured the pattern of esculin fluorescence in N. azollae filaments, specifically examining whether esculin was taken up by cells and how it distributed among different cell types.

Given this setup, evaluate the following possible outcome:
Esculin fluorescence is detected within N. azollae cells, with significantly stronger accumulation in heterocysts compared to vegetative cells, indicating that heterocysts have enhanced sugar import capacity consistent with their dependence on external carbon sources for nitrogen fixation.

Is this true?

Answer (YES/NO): NO